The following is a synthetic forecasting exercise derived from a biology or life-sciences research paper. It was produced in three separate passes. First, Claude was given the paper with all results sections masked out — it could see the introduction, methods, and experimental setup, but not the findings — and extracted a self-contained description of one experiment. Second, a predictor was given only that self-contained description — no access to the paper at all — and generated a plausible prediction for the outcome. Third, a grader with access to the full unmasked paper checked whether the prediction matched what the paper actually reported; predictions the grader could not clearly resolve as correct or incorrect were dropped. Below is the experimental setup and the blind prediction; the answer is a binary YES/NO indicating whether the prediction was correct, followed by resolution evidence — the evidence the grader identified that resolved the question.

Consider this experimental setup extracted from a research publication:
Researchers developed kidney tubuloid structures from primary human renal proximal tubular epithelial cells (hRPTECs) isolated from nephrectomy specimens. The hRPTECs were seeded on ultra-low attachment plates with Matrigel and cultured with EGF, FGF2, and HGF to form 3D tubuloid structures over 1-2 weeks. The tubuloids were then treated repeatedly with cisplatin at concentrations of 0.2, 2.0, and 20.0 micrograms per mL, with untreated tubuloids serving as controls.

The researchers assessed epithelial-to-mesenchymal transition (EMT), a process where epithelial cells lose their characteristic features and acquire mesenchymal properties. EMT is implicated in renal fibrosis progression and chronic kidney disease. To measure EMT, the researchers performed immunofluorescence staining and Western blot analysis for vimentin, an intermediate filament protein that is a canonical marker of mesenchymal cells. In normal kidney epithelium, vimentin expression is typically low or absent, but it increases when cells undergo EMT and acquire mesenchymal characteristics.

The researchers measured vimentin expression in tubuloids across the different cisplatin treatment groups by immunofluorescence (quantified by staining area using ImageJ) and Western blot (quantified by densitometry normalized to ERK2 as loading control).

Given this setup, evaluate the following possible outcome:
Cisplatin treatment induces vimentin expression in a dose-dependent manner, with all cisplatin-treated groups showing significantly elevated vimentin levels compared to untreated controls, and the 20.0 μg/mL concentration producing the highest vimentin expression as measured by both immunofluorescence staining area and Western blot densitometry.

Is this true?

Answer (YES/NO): NO